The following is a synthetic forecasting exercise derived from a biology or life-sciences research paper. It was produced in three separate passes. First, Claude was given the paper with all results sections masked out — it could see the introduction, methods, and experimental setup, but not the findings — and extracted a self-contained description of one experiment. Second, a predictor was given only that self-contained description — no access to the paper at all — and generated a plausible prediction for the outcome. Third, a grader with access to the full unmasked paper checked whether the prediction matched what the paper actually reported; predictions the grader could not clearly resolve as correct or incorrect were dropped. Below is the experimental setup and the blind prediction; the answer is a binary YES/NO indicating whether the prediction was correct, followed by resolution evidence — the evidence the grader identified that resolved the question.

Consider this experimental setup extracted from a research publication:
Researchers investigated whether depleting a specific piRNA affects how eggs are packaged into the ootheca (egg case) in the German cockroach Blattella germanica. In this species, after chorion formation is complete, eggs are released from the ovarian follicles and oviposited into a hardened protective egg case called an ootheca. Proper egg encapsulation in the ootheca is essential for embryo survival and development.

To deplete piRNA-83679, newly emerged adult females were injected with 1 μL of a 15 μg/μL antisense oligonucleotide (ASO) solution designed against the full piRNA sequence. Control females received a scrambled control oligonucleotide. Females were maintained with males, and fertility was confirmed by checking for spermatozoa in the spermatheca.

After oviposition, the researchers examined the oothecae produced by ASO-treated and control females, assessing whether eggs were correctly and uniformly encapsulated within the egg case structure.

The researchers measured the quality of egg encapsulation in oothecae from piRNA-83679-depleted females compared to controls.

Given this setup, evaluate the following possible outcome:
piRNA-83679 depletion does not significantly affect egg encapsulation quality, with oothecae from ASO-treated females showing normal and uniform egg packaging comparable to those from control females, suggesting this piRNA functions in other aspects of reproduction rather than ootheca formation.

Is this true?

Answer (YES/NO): NO